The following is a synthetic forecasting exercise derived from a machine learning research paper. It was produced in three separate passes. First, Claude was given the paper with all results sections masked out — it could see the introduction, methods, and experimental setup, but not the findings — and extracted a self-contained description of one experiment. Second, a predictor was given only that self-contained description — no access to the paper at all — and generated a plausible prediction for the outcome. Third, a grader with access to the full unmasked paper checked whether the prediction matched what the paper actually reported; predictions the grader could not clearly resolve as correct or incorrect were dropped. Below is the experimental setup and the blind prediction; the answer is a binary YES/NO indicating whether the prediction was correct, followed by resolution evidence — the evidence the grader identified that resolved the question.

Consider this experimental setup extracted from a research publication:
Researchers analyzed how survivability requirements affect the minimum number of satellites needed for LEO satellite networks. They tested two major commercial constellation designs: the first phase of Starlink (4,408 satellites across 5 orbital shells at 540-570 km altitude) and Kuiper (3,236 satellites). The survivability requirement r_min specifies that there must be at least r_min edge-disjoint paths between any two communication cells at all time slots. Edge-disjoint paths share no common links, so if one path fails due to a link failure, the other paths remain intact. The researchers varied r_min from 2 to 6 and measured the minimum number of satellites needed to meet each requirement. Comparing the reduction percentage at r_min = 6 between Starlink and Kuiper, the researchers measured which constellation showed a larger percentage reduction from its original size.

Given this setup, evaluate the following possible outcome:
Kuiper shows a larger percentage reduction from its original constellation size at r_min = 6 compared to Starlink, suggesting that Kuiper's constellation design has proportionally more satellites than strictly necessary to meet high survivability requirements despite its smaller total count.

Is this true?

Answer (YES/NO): YES